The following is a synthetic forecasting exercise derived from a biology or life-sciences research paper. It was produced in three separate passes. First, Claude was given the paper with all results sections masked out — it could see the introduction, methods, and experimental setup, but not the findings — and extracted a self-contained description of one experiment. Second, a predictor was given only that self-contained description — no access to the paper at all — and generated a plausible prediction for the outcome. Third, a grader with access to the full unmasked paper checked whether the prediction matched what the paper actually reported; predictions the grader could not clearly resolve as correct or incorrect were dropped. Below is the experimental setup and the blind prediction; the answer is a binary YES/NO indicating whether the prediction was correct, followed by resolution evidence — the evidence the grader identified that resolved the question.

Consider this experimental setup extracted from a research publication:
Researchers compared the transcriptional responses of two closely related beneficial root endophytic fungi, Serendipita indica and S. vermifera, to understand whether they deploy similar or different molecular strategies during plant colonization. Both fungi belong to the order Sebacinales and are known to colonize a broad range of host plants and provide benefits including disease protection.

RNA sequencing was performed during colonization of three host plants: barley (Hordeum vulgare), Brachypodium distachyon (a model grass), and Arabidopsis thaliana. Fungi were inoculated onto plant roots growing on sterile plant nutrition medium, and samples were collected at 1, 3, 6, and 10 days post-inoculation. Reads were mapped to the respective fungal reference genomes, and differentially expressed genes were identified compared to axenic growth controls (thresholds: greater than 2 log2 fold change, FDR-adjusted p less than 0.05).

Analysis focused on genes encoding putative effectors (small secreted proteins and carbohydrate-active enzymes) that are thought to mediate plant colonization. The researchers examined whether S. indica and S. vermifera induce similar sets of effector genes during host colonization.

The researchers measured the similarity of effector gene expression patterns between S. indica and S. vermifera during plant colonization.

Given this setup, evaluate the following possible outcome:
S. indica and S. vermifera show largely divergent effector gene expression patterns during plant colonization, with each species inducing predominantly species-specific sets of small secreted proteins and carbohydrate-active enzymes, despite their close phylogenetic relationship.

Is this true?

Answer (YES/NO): NO